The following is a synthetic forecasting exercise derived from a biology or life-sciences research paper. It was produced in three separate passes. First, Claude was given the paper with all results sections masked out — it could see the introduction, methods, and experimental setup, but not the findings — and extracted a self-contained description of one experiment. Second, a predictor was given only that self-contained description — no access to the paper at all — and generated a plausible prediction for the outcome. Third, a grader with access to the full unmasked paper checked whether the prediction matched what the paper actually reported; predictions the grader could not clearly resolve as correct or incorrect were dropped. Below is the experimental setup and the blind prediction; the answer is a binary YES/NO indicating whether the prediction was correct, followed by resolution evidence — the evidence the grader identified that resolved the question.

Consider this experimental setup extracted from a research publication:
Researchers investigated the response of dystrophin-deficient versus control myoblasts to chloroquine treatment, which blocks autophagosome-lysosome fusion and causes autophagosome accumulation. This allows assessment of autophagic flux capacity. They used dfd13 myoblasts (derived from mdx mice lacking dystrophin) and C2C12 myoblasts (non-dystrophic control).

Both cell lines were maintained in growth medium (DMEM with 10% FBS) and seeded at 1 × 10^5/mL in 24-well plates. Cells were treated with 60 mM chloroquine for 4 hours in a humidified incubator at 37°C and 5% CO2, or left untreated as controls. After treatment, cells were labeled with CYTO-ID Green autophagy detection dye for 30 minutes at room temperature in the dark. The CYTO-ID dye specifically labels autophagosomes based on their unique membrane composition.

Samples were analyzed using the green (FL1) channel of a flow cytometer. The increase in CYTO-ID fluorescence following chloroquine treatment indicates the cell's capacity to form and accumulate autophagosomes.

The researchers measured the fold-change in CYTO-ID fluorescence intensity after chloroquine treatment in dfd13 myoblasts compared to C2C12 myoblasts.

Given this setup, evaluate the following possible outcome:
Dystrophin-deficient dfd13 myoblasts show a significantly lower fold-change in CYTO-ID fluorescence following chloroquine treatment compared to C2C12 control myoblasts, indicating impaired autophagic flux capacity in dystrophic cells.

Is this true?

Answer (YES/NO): YES